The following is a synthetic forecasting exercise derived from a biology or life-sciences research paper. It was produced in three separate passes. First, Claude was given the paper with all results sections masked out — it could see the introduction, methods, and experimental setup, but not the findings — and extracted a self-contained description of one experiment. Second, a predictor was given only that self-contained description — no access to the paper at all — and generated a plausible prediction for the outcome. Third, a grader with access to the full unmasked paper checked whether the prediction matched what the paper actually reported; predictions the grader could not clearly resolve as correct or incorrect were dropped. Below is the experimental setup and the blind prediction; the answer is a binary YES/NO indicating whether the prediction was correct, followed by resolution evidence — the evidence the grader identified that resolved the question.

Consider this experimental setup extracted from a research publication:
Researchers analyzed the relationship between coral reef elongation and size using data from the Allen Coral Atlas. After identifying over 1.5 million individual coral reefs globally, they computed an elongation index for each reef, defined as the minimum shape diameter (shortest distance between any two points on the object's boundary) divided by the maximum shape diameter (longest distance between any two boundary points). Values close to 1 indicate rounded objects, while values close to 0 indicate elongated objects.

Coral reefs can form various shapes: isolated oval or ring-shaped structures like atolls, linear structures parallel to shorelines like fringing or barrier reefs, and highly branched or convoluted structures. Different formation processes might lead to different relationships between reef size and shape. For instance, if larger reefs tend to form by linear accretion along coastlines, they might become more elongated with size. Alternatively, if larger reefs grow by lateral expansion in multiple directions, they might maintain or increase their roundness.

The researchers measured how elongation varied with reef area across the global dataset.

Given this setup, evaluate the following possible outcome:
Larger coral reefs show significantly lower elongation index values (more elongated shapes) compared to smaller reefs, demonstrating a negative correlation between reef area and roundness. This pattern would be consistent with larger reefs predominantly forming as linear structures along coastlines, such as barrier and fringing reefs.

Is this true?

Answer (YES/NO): NO